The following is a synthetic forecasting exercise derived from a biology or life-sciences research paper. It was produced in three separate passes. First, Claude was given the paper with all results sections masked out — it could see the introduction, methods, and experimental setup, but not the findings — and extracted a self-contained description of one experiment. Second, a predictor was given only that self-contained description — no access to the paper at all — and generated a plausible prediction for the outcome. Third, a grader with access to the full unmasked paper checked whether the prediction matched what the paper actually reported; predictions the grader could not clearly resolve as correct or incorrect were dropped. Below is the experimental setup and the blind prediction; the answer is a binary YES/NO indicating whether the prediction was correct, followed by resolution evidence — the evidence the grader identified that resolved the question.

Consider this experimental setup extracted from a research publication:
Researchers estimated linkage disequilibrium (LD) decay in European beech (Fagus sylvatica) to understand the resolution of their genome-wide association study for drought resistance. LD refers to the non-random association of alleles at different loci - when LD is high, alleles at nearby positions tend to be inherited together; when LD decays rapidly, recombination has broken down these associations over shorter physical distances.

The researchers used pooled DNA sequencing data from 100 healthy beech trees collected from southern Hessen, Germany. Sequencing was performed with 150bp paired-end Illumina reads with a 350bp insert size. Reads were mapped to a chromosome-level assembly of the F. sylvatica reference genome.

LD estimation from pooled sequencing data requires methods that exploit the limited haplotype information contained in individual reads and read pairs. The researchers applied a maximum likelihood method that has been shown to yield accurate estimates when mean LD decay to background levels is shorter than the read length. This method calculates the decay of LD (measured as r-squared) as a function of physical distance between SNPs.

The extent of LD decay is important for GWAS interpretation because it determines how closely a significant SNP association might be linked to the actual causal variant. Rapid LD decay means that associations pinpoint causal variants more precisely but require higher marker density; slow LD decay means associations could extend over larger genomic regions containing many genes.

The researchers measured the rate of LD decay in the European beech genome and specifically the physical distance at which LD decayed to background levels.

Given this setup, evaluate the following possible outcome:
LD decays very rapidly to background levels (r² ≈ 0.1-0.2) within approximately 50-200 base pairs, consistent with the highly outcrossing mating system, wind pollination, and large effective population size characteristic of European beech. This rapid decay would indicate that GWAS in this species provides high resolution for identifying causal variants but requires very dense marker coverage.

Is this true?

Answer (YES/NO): YES